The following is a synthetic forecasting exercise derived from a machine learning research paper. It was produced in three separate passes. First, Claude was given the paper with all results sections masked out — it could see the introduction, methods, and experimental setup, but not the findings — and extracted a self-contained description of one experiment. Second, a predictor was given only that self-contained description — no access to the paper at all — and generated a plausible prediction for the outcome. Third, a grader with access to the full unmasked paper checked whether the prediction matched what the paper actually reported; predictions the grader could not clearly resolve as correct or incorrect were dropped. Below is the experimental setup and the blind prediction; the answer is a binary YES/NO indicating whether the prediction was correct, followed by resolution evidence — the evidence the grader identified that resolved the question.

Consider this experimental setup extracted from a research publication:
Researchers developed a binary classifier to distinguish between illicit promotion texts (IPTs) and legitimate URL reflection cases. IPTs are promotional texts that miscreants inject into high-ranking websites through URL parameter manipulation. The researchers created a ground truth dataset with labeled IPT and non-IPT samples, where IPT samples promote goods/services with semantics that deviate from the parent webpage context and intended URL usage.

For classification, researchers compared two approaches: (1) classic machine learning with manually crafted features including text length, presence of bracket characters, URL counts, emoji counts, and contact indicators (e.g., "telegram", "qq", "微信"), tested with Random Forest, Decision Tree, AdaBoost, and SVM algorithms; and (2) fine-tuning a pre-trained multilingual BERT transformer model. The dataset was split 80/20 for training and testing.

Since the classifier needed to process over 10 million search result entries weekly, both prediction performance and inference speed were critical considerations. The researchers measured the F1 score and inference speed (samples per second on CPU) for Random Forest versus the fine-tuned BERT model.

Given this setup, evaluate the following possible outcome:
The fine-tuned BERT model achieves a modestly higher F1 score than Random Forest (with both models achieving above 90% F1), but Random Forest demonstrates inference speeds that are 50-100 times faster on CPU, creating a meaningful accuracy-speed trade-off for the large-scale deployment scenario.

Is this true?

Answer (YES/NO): NO